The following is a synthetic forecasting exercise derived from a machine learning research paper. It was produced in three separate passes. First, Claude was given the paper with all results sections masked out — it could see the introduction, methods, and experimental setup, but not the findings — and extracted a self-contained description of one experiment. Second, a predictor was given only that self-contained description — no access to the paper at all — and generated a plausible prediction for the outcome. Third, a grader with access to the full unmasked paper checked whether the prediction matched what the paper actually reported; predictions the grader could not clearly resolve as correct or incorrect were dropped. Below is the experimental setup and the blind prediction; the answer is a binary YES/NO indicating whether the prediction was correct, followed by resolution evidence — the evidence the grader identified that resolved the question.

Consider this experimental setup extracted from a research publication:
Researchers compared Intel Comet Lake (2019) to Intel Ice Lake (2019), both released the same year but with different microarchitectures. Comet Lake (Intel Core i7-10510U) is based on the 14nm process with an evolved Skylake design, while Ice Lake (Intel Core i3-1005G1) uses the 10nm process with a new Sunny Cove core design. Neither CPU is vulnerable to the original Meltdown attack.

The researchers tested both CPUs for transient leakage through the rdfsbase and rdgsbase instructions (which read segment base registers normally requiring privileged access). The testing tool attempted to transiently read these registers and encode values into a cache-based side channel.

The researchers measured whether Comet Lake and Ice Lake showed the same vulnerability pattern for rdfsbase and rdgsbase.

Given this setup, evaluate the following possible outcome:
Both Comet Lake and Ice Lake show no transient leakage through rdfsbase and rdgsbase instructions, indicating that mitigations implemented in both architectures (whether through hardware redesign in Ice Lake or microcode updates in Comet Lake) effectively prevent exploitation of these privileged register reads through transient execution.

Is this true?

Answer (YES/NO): NO